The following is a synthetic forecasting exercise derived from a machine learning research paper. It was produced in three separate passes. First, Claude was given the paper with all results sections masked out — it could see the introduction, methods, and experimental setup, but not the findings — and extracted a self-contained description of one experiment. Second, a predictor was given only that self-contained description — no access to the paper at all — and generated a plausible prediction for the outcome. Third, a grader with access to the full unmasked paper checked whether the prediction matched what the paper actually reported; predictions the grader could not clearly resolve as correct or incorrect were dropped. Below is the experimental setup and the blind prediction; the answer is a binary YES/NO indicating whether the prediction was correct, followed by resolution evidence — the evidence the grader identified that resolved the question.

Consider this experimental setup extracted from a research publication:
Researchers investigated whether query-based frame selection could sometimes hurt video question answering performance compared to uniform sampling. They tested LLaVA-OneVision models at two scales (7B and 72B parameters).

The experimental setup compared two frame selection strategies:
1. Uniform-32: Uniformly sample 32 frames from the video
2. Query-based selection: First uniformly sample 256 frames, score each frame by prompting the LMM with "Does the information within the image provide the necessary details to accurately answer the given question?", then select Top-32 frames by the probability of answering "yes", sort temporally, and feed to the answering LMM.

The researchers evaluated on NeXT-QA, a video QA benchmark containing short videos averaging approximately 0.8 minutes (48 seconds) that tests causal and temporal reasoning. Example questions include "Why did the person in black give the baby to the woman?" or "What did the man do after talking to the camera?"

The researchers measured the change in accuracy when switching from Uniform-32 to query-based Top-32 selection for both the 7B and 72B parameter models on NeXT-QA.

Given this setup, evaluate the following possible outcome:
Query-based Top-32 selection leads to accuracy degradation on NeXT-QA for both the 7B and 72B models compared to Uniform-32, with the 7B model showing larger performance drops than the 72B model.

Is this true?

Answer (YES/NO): NO